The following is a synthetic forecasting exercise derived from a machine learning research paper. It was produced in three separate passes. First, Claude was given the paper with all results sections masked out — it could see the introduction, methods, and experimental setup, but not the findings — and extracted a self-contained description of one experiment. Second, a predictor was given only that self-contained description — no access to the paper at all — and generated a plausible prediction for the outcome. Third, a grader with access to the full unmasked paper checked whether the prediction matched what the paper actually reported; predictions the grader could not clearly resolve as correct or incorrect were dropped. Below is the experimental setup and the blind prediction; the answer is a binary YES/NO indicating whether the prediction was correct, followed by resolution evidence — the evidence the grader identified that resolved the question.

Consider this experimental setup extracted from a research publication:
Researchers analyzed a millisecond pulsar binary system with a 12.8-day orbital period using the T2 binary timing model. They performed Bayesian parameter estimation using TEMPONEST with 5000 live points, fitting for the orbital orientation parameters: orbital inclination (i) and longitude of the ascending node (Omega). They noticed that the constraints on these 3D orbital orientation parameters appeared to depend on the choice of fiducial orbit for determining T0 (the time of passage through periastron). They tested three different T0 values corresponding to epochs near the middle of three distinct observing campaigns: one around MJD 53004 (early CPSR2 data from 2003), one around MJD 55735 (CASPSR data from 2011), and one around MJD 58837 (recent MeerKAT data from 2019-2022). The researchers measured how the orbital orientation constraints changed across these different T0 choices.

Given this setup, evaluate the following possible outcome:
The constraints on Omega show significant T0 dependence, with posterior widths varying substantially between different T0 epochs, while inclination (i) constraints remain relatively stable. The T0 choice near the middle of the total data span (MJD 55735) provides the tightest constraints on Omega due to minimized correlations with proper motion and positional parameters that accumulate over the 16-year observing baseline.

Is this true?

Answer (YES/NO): NO